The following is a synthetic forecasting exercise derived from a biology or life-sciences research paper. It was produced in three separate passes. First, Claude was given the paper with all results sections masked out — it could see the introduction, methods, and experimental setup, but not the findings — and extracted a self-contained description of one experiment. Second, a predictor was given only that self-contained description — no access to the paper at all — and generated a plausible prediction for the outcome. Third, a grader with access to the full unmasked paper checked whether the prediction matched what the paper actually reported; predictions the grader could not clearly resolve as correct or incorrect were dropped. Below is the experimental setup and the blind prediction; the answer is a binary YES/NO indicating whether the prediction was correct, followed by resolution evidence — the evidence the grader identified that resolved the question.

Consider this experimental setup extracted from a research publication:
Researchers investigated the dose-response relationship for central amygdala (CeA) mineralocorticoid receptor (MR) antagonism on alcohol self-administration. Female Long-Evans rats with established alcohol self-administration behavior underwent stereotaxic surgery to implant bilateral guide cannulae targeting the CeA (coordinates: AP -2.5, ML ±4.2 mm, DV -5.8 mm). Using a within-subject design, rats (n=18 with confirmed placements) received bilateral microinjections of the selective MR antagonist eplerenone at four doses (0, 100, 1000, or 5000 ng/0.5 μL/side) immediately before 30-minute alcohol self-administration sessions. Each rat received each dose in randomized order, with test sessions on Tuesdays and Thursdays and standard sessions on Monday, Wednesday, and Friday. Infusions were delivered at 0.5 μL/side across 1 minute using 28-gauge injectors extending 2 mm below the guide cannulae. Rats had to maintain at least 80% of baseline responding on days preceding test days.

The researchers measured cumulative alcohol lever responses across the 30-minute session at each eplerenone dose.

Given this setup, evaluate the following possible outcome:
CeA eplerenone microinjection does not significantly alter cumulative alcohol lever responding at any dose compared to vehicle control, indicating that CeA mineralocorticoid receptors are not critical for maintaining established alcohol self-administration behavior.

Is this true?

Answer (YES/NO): NO